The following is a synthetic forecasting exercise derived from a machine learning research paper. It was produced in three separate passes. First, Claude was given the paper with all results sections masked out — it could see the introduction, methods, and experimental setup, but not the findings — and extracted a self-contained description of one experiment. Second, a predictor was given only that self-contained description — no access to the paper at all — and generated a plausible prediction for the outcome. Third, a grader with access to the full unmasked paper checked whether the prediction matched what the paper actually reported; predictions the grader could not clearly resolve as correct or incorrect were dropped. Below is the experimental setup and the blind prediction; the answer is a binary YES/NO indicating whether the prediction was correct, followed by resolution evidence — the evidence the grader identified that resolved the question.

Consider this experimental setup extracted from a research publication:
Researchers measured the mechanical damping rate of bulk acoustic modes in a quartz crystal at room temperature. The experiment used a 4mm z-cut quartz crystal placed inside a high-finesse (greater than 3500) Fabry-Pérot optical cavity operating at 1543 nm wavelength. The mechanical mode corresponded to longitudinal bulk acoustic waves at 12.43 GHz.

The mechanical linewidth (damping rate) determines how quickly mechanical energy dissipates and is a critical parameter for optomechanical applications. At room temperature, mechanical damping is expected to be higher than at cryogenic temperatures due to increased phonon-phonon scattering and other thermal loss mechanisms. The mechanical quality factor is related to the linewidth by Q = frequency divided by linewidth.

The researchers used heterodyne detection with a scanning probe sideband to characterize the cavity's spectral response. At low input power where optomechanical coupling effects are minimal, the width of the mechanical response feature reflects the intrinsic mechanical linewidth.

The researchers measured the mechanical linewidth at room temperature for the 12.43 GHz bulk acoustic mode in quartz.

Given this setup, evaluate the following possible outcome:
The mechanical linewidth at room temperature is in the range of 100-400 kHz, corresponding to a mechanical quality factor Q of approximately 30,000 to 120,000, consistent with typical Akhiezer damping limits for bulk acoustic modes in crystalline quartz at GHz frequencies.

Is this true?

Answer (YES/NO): NO